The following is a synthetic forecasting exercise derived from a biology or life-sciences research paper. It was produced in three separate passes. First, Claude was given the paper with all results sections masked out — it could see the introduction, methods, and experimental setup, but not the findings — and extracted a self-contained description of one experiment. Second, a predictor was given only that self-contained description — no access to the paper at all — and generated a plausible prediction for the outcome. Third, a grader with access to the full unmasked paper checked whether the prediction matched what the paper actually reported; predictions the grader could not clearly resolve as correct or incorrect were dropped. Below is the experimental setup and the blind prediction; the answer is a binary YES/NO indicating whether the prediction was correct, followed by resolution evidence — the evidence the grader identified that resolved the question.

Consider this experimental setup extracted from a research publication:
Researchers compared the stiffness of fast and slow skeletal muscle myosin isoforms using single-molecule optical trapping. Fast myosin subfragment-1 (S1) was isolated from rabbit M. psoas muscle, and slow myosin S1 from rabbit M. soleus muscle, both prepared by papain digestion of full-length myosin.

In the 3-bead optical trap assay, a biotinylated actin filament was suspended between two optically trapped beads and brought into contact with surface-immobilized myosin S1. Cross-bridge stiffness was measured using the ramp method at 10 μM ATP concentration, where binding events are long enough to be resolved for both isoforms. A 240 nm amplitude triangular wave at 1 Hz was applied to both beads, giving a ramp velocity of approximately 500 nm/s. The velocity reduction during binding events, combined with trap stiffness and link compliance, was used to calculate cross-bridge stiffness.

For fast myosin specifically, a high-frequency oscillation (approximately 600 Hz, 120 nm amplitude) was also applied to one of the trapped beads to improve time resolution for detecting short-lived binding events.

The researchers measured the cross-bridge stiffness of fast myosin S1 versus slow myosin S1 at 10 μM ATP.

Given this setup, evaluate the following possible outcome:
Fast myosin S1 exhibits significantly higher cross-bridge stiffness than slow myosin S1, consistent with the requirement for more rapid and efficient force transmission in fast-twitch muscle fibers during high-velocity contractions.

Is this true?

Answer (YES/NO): NO